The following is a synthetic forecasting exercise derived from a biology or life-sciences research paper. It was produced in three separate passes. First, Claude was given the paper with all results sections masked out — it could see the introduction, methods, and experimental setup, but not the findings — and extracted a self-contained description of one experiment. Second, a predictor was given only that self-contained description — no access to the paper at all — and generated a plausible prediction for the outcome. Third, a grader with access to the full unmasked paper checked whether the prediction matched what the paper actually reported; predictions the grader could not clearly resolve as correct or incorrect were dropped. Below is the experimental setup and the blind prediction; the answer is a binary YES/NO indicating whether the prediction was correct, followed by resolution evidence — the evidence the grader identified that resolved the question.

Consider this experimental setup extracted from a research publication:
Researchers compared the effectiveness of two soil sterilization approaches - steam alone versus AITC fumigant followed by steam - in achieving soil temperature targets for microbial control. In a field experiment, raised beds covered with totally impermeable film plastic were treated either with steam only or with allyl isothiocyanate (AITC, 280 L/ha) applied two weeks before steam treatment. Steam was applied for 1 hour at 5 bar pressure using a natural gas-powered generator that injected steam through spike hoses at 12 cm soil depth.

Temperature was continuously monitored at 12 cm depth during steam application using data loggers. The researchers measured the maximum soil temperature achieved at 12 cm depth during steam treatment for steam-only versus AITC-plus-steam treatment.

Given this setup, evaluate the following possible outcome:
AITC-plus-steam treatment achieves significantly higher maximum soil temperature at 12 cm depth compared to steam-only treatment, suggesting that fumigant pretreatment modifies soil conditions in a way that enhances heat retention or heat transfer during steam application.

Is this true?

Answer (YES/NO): NO